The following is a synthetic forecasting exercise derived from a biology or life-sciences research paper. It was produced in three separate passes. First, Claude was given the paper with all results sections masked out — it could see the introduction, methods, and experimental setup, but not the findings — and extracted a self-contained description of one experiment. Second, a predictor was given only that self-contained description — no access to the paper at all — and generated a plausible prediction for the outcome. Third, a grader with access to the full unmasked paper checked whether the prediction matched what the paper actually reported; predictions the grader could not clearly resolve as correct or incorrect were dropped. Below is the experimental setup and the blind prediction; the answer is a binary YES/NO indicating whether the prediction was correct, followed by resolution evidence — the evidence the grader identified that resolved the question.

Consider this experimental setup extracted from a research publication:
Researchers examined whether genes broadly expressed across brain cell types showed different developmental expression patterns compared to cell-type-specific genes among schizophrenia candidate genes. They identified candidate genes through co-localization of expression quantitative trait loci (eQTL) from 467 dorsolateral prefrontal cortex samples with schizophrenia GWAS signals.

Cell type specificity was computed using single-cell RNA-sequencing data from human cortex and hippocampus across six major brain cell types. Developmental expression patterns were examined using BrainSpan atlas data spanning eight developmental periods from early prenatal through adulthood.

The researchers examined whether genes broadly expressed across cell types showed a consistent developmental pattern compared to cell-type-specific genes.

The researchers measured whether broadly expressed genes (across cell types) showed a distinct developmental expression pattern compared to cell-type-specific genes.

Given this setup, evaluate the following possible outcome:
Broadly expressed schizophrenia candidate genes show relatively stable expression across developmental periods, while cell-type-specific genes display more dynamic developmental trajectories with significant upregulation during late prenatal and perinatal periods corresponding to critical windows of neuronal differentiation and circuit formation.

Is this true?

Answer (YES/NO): NO